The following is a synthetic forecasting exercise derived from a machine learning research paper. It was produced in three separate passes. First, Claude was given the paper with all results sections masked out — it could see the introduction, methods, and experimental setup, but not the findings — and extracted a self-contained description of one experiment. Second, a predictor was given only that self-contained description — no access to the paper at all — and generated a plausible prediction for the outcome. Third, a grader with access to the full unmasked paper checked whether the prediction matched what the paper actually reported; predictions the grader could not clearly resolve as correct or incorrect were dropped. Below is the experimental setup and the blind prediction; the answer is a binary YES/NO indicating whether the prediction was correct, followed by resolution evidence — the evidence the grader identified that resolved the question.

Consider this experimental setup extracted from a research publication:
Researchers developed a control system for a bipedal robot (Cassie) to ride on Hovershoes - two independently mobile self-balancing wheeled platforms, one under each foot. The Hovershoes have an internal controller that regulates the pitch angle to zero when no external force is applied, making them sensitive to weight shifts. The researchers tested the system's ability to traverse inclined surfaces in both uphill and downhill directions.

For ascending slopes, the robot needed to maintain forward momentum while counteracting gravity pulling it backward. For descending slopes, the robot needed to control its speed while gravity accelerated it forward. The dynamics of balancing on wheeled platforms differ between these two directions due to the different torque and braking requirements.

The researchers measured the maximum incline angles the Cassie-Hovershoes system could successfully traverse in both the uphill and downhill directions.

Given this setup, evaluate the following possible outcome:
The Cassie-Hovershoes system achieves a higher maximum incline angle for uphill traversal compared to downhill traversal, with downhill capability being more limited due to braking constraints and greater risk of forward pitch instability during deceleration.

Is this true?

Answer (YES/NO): NO